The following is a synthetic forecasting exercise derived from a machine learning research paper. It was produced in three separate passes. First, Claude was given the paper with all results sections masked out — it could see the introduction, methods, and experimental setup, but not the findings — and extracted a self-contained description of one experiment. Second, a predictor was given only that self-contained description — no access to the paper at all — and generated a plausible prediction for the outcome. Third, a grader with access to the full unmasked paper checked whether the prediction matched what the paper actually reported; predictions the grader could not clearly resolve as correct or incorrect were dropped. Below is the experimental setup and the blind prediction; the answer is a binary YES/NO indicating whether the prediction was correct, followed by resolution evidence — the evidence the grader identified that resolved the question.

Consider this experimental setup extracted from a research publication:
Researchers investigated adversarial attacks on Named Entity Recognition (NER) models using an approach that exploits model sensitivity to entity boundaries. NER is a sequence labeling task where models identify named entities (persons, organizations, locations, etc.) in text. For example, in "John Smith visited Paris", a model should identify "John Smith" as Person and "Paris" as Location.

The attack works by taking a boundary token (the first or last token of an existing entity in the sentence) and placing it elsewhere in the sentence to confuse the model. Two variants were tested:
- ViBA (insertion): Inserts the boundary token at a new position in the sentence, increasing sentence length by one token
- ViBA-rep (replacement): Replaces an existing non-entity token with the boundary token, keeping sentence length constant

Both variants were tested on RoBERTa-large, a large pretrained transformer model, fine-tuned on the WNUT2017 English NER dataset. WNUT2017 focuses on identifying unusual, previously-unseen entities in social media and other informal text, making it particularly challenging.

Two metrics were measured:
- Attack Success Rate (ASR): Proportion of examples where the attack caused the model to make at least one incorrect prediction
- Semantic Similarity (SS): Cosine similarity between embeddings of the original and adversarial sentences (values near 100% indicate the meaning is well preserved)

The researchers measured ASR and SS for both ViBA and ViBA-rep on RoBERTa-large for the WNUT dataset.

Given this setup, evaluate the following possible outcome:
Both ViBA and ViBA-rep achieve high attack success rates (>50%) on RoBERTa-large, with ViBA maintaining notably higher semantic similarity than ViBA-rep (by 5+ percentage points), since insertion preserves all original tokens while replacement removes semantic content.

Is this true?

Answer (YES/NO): NO